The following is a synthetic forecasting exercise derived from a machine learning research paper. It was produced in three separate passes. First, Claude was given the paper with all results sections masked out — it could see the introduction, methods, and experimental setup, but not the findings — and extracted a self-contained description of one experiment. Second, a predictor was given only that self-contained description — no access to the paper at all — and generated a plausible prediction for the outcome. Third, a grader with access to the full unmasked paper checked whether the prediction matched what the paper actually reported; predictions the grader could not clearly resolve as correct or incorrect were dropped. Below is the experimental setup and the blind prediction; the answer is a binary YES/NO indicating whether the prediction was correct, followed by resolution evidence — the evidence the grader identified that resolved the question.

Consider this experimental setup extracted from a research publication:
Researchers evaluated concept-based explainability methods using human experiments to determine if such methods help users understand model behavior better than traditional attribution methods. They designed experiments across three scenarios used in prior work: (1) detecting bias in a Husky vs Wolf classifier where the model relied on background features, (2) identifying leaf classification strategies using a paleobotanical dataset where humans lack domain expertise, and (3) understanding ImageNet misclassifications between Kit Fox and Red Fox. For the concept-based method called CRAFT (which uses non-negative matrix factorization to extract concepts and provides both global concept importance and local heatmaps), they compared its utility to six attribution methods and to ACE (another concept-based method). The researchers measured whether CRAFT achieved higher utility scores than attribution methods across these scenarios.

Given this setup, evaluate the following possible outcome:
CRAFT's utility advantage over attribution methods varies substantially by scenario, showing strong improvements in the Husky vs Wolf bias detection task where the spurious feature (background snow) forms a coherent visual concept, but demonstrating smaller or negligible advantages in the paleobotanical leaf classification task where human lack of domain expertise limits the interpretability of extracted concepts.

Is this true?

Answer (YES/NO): NO